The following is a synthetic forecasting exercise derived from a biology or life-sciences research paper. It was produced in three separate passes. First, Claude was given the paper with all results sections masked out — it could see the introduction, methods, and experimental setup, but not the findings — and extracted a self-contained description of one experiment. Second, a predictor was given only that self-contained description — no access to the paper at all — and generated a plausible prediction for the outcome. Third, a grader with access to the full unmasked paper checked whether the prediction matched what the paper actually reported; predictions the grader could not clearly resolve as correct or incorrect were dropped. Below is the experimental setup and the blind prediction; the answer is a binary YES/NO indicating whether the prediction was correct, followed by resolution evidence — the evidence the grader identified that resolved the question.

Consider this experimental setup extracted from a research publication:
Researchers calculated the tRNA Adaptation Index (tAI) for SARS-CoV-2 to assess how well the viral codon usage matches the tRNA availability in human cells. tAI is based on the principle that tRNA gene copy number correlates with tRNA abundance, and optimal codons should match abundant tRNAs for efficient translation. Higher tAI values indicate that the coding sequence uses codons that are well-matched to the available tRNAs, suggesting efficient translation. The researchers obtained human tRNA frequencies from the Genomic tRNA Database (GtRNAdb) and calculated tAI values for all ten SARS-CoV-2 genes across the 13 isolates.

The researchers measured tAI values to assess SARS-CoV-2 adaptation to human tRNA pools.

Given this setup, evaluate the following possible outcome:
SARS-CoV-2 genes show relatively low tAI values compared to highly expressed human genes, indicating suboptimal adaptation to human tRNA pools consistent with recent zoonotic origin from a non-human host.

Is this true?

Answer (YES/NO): NO